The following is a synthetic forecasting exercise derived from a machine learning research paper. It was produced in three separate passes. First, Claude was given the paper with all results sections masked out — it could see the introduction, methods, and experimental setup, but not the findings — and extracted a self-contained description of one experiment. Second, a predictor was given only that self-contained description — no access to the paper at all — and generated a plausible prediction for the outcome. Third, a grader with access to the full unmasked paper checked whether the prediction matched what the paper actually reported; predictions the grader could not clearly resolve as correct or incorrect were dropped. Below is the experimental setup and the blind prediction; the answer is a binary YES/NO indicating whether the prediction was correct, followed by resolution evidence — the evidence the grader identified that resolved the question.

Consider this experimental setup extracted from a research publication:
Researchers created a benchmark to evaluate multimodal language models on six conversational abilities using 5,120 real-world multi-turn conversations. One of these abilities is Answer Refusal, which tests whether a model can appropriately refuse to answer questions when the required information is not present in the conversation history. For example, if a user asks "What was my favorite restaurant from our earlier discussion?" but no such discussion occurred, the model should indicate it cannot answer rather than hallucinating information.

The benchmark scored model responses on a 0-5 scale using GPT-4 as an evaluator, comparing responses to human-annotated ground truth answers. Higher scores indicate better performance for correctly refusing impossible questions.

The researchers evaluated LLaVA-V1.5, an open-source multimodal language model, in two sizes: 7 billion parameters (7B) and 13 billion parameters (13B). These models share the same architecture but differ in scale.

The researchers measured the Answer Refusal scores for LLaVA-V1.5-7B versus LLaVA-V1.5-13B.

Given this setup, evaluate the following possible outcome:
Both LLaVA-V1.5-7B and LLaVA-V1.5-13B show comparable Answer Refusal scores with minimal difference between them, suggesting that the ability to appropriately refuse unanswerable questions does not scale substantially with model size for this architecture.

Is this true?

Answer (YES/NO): NO